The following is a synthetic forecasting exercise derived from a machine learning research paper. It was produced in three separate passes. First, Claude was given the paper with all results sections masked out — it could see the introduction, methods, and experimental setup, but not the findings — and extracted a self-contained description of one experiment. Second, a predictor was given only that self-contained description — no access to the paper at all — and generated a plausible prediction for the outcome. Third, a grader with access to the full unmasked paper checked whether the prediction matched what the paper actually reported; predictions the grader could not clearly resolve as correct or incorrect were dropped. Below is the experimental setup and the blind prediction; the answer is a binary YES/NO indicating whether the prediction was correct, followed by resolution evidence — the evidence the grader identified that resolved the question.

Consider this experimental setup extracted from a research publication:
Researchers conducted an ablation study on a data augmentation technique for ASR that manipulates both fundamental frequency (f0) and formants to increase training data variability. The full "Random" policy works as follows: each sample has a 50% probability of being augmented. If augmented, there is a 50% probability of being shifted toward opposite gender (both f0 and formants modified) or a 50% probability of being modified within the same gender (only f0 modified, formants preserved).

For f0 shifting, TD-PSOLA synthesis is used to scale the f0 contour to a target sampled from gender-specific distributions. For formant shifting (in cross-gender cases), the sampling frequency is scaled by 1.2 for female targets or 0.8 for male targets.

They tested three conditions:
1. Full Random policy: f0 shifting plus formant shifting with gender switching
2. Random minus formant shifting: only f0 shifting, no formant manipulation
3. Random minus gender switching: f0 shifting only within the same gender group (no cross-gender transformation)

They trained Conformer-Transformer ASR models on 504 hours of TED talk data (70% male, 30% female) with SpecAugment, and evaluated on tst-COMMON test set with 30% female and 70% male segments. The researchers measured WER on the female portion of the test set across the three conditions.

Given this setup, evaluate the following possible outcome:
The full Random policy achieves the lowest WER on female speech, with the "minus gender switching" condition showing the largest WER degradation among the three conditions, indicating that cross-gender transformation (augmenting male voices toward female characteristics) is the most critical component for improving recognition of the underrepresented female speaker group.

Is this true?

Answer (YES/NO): YES